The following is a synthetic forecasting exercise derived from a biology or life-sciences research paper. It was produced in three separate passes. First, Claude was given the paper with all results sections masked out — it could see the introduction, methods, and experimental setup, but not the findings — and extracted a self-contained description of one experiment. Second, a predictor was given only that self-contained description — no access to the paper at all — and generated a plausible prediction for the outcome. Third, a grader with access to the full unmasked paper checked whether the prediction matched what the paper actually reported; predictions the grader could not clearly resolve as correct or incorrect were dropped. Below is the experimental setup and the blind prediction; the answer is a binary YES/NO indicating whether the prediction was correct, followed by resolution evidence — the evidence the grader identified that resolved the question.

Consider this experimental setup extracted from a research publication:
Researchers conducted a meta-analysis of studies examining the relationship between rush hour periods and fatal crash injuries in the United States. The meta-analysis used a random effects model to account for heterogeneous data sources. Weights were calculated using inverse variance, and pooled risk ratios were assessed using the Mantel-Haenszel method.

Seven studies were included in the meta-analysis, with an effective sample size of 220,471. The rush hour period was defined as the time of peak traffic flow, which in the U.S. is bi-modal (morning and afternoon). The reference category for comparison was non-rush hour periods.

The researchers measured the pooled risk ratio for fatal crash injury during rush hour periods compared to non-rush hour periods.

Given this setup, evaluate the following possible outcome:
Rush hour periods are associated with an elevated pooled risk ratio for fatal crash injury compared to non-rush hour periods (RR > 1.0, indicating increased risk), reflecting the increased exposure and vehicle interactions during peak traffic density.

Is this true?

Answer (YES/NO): YES